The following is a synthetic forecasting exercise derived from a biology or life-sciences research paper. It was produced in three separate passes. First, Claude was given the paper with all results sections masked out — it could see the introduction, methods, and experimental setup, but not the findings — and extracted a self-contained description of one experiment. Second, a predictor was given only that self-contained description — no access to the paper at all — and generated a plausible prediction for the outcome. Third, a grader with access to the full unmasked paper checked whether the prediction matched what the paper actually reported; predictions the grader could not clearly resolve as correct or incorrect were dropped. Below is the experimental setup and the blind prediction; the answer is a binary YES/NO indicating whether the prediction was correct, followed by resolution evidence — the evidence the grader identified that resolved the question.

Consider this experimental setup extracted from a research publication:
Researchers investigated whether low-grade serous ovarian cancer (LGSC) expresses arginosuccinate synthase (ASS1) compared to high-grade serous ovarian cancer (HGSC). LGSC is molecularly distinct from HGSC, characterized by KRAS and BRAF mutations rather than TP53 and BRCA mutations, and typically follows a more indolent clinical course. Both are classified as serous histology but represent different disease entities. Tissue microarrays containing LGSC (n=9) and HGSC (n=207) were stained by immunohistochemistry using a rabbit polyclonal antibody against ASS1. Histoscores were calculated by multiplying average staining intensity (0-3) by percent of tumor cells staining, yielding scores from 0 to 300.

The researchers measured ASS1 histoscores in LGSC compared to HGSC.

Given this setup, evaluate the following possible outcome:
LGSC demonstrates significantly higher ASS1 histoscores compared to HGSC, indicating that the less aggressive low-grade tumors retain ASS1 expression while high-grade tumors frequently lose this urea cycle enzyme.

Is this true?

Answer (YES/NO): NO